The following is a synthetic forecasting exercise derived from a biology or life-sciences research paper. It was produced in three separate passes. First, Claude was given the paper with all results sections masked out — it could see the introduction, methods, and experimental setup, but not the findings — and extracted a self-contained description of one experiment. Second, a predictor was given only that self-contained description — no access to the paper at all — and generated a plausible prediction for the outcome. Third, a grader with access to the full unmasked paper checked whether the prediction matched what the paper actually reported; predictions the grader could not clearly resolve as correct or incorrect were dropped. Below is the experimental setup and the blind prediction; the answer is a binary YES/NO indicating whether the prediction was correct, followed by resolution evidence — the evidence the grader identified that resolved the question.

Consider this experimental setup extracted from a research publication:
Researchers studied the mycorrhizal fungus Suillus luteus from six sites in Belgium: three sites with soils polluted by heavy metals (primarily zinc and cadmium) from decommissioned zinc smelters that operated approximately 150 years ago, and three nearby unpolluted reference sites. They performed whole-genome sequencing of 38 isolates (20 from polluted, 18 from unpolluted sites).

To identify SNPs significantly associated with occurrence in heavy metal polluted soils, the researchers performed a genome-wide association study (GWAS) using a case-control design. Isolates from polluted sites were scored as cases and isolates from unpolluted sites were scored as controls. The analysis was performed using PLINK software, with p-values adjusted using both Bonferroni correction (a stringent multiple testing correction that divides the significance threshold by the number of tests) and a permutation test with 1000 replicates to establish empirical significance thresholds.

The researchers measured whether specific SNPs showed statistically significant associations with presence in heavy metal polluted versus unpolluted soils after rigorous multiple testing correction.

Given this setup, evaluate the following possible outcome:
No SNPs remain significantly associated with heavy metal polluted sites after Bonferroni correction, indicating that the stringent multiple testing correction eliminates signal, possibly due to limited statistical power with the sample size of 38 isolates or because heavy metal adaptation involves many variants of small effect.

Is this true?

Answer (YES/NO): YES